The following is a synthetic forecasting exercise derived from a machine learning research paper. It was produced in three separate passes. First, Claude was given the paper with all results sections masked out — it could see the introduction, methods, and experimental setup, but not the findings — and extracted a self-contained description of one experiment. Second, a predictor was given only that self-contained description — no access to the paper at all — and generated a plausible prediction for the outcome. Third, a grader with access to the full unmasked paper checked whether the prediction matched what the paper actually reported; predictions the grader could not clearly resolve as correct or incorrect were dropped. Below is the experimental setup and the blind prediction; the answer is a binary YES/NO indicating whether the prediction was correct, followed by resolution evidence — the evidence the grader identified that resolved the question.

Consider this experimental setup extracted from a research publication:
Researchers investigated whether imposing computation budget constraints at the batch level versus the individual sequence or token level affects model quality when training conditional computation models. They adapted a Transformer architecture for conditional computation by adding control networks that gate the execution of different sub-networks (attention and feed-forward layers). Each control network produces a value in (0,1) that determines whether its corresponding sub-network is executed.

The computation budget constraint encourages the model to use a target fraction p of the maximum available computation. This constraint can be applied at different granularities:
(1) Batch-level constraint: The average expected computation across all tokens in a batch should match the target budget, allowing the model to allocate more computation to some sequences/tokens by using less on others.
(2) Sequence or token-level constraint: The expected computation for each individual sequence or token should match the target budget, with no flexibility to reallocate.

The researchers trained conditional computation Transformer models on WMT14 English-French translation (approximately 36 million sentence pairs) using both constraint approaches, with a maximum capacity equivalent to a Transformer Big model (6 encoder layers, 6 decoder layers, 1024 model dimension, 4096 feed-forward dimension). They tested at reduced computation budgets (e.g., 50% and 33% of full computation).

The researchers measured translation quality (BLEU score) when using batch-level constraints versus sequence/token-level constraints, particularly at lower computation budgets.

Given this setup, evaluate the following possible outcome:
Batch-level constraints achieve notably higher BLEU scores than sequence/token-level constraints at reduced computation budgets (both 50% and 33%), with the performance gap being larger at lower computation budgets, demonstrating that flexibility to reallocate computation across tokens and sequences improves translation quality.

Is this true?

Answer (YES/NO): YES